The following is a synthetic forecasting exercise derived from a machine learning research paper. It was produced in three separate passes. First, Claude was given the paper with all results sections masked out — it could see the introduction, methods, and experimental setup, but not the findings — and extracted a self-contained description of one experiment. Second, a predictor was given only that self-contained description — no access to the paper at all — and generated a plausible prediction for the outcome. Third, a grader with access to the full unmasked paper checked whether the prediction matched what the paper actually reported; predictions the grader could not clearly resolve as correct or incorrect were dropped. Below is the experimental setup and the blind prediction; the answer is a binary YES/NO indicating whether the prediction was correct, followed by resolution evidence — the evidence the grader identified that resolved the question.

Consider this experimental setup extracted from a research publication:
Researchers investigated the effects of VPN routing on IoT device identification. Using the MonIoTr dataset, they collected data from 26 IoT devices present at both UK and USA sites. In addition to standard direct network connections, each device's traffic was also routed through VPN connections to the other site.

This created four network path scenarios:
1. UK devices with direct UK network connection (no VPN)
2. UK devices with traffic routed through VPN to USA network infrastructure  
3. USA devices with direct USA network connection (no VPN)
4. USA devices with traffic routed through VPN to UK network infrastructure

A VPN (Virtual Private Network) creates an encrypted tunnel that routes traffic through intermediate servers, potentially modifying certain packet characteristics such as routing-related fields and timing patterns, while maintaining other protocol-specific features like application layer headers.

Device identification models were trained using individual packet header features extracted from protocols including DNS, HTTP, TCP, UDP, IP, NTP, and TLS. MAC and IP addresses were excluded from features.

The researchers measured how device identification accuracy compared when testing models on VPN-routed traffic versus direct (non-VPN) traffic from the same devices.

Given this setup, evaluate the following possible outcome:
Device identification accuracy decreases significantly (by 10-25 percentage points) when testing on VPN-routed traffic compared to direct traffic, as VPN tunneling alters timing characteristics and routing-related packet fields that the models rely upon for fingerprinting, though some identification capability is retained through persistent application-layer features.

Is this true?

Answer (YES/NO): NO